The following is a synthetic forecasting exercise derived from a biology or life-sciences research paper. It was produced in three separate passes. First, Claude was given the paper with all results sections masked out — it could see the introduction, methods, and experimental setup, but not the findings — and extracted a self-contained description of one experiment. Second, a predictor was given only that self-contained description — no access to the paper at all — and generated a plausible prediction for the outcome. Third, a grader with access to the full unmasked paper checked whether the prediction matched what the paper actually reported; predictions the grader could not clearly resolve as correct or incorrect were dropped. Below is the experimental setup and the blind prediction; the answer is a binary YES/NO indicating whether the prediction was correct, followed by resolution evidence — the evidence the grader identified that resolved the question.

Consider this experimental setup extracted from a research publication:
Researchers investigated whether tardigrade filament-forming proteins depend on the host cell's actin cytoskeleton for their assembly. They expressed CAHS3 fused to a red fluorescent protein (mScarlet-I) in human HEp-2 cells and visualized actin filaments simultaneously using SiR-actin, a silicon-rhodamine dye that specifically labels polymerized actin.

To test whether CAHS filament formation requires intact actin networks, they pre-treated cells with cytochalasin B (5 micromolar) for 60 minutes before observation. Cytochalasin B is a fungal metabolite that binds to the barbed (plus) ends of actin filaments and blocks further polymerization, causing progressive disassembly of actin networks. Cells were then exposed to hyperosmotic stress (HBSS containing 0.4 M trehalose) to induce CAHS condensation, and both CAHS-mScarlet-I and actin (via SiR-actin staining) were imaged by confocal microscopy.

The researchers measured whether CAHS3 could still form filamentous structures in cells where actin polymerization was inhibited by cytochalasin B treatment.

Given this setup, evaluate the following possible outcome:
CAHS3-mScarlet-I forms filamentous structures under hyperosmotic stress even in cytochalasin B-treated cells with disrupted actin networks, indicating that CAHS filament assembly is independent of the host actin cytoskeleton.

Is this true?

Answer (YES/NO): YES